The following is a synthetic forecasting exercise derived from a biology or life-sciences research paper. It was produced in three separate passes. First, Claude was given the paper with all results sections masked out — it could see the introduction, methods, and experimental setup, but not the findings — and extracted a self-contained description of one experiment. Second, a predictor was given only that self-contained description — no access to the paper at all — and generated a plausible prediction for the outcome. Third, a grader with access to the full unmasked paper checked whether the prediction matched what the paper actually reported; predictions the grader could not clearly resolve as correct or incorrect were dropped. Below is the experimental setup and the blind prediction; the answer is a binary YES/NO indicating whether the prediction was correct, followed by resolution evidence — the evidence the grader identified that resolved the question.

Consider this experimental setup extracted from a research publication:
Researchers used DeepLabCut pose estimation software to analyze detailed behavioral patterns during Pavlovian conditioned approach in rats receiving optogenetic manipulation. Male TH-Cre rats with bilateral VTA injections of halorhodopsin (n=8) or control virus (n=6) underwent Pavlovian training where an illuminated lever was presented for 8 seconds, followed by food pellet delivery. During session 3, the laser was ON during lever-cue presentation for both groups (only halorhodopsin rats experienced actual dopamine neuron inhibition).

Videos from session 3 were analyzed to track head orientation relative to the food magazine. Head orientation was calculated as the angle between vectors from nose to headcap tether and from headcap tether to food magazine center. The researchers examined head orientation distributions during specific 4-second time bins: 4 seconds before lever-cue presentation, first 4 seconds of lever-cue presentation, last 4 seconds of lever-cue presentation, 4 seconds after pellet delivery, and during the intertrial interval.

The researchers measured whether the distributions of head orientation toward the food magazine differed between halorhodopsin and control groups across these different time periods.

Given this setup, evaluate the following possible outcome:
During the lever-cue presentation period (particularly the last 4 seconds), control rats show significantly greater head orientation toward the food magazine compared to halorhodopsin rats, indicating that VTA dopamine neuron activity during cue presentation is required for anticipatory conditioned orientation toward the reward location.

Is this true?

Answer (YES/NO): NO